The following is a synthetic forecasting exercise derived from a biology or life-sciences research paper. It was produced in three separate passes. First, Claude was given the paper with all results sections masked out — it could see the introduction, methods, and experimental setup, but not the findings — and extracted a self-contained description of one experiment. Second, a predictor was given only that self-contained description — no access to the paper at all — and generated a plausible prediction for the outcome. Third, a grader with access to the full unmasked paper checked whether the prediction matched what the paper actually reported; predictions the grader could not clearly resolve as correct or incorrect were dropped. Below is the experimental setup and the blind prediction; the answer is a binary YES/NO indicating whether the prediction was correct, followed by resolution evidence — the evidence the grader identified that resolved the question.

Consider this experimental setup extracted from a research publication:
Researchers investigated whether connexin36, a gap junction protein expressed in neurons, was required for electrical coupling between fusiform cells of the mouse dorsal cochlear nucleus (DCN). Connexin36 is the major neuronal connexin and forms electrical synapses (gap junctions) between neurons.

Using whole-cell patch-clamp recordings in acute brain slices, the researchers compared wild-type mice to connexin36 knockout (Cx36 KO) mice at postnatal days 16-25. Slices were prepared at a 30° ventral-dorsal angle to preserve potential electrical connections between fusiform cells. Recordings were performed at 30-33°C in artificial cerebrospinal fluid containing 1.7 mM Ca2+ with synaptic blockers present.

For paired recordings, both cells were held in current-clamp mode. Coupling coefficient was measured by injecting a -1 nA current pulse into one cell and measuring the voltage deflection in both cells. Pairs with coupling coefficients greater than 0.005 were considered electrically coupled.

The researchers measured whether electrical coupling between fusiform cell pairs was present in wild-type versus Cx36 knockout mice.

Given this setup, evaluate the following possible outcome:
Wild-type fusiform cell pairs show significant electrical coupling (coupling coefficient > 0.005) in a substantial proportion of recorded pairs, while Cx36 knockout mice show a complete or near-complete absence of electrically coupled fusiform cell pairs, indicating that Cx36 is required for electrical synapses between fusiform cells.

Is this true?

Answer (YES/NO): YES